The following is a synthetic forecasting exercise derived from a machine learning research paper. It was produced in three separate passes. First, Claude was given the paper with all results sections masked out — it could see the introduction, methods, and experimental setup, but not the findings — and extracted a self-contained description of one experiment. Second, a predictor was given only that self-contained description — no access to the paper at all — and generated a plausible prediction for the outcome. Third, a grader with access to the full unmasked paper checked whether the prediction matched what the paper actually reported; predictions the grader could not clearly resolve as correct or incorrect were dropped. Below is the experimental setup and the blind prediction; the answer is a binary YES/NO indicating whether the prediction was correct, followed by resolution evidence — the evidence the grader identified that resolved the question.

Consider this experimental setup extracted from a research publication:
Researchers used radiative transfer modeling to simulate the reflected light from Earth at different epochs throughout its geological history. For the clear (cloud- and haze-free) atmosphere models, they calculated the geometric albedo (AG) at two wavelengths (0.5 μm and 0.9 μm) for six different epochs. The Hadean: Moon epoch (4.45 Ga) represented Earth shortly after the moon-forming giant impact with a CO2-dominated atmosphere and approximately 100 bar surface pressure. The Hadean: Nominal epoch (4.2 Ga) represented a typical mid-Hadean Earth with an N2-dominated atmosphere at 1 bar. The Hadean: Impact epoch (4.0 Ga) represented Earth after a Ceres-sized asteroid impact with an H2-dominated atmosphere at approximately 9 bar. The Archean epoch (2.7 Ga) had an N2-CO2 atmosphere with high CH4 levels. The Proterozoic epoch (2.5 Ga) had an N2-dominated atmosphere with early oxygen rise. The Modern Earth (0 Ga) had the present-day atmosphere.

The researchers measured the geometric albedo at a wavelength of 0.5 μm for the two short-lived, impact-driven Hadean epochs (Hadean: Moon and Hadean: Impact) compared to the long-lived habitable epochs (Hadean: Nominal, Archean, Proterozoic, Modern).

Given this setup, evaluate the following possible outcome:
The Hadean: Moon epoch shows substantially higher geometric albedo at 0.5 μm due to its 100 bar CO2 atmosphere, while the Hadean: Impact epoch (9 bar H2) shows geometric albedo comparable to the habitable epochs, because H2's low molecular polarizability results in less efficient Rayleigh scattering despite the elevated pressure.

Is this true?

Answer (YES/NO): NO